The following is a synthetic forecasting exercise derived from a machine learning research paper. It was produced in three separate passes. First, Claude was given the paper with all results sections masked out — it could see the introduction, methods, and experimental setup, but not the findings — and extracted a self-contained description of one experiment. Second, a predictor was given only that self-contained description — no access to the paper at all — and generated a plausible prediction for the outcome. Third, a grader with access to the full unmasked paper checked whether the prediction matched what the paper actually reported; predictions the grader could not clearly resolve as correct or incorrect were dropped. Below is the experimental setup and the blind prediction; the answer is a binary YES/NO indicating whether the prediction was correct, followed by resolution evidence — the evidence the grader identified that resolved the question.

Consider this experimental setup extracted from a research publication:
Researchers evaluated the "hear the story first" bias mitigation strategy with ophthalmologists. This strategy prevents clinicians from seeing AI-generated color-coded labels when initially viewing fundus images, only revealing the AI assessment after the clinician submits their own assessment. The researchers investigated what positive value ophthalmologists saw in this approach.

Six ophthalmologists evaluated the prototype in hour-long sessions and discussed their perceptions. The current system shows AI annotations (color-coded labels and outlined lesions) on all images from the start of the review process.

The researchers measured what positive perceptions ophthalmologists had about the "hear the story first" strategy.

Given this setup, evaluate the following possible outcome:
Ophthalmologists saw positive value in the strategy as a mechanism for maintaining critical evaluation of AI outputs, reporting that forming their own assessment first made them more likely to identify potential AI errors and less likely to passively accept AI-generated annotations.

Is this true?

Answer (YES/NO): NO